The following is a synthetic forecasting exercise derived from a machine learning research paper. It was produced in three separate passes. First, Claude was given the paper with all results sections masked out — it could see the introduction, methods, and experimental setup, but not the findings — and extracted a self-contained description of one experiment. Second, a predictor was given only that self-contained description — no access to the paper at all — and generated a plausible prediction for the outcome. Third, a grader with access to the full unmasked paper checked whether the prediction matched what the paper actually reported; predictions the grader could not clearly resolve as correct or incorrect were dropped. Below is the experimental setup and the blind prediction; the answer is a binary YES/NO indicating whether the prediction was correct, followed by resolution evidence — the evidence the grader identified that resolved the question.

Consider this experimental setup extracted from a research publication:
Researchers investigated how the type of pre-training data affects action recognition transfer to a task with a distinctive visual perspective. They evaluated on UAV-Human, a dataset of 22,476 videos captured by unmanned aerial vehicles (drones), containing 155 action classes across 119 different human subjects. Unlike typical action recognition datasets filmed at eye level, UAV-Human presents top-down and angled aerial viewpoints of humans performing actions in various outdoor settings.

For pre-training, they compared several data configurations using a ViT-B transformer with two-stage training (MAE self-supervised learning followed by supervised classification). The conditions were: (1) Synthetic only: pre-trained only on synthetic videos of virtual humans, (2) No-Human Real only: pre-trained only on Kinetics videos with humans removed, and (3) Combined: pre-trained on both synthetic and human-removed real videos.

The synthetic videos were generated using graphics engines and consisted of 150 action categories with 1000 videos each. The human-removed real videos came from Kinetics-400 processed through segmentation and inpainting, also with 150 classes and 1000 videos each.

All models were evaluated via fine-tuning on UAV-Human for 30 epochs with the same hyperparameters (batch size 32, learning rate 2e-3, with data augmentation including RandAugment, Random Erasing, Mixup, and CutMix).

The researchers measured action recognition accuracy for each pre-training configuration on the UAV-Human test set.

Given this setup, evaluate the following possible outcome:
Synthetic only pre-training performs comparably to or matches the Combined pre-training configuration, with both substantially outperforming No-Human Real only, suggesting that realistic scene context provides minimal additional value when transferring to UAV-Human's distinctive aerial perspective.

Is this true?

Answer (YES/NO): NO